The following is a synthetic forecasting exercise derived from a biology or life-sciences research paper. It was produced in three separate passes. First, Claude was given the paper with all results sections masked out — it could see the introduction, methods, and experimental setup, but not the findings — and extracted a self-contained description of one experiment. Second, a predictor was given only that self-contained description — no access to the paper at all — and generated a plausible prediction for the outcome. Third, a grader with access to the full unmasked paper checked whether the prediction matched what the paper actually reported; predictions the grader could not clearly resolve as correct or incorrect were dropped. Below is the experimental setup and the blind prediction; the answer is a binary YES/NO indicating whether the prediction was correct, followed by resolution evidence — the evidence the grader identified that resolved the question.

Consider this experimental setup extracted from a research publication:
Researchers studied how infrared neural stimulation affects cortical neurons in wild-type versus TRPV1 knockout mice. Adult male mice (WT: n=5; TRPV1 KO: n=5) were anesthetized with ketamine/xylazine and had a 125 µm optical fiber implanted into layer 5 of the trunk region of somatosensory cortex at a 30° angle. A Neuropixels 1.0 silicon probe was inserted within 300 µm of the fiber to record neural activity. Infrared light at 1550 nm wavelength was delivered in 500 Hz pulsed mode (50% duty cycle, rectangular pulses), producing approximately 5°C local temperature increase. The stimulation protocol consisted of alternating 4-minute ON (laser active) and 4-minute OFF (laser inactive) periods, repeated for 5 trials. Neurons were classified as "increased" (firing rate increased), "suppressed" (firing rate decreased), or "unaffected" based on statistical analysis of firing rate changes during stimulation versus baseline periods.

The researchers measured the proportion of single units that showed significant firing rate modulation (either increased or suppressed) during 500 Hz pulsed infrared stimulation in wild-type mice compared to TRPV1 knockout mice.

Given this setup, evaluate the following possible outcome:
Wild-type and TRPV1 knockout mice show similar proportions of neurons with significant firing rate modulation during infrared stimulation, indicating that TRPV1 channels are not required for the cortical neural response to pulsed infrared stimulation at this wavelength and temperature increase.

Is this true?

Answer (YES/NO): YES